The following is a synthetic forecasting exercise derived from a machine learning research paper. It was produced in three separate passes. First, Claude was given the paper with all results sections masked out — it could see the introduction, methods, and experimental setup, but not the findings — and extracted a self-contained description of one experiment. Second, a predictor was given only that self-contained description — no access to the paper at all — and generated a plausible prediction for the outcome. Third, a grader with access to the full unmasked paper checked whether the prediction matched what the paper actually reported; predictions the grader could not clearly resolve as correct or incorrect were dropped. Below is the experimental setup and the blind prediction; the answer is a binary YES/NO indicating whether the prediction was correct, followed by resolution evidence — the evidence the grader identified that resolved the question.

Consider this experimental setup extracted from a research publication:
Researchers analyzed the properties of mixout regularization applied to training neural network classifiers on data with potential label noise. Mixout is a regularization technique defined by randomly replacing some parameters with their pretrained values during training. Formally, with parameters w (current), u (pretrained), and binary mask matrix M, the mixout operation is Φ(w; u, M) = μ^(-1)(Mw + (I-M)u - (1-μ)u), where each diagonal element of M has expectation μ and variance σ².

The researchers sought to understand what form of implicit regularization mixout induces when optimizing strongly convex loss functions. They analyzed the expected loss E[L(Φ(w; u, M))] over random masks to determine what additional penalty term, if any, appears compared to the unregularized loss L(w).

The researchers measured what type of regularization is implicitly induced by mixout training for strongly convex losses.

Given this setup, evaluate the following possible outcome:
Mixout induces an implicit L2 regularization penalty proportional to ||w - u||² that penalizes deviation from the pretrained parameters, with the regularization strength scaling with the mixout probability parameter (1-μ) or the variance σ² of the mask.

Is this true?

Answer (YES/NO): YES